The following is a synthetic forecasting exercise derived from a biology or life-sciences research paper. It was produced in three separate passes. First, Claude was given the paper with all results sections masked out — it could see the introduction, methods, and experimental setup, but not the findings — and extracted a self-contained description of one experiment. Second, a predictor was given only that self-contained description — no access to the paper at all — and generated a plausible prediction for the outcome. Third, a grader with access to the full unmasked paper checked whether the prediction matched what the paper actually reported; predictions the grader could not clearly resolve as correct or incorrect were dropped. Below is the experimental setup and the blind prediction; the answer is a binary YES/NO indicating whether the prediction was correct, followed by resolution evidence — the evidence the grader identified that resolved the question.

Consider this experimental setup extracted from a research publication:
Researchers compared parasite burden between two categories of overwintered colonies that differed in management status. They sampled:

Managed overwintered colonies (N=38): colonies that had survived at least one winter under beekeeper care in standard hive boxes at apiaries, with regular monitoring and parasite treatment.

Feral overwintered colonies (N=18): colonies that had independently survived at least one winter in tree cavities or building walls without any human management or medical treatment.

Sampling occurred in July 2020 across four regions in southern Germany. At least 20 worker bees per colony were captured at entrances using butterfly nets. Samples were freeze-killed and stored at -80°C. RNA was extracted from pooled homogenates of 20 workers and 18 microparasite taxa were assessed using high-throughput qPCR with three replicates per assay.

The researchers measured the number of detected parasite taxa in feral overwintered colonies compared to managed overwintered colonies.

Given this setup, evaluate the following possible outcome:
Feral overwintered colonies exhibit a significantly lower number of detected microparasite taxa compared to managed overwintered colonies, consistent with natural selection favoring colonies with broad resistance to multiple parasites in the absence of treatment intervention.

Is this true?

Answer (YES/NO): NO